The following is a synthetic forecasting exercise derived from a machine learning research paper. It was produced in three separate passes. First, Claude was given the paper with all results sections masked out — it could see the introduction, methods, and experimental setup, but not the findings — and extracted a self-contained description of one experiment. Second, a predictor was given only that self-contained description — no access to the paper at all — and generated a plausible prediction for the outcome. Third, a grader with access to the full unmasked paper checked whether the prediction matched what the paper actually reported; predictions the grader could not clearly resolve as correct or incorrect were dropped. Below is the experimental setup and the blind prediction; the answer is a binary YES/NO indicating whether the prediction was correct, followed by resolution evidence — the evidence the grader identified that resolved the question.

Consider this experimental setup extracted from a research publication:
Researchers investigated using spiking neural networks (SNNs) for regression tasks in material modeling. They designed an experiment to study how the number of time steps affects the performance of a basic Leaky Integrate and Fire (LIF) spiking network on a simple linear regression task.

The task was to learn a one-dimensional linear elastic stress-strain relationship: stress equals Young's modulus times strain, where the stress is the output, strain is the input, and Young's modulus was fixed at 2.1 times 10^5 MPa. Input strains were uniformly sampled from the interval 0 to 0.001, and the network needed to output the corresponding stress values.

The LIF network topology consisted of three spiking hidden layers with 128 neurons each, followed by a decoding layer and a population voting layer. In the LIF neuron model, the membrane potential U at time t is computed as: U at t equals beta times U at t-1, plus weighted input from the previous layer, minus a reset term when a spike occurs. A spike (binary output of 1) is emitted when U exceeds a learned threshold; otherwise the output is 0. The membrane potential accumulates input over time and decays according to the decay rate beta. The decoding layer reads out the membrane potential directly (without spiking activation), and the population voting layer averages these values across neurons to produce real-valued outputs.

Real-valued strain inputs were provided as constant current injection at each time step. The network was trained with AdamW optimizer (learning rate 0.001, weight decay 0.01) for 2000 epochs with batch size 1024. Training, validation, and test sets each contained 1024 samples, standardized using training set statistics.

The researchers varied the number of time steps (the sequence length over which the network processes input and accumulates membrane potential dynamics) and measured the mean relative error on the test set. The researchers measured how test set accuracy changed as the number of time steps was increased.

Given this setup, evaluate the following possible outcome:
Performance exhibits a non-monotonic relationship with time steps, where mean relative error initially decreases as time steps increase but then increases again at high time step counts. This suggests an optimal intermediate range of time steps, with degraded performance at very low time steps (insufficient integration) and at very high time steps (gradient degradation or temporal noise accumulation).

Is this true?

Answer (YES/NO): YES